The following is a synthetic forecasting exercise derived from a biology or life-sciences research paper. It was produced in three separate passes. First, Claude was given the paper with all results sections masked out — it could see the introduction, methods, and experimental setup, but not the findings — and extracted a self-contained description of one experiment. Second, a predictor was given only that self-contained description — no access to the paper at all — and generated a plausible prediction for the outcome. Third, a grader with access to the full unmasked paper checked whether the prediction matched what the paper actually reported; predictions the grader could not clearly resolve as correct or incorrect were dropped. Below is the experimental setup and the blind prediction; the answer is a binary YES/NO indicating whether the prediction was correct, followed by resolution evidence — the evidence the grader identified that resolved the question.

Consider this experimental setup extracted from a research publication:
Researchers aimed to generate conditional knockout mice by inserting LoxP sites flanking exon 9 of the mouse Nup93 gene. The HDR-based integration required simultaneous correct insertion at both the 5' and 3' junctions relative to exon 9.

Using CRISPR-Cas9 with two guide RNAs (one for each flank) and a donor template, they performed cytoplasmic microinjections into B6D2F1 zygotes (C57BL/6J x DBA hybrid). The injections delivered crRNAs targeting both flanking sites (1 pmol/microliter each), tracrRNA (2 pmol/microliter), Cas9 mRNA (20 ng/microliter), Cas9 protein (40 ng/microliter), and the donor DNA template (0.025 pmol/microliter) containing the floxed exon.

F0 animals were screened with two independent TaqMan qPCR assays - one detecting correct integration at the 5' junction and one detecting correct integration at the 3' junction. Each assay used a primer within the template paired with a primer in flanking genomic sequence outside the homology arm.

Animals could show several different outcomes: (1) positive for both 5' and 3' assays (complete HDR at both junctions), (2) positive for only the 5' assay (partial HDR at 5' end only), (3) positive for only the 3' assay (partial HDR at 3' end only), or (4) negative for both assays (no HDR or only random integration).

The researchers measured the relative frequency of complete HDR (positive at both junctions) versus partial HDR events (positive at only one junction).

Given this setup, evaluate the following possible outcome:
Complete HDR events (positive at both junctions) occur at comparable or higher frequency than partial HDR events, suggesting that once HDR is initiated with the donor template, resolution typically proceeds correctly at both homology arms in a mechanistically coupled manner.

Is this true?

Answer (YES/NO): NO